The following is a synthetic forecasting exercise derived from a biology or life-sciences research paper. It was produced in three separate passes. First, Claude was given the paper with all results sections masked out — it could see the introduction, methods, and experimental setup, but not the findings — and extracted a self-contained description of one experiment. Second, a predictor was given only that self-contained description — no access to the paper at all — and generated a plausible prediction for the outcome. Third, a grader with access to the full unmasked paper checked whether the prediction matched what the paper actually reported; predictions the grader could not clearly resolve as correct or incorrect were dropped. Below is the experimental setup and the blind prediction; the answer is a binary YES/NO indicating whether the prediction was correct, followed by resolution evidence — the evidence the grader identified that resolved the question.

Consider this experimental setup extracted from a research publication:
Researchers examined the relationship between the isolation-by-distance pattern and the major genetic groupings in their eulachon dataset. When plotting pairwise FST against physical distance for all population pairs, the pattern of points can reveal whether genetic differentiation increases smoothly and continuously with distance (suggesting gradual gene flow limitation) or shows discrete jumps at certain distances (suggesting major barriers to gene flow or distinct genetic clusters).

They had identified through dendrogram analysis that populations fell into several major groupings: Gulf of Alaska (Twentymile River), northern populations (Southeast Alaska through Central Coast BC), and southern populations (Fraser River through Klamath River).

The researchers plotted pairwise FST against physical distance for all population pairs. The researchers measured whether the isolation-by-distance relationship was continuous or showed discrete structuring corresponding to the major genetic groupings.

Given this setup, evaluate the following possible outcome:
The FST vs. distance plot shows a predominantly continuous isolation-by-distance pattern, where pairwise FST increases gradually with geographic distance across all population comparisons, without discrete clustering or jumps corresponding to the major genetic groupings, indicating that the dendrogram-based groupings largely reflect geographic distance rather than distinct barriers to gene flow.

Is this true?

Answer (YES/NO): NO